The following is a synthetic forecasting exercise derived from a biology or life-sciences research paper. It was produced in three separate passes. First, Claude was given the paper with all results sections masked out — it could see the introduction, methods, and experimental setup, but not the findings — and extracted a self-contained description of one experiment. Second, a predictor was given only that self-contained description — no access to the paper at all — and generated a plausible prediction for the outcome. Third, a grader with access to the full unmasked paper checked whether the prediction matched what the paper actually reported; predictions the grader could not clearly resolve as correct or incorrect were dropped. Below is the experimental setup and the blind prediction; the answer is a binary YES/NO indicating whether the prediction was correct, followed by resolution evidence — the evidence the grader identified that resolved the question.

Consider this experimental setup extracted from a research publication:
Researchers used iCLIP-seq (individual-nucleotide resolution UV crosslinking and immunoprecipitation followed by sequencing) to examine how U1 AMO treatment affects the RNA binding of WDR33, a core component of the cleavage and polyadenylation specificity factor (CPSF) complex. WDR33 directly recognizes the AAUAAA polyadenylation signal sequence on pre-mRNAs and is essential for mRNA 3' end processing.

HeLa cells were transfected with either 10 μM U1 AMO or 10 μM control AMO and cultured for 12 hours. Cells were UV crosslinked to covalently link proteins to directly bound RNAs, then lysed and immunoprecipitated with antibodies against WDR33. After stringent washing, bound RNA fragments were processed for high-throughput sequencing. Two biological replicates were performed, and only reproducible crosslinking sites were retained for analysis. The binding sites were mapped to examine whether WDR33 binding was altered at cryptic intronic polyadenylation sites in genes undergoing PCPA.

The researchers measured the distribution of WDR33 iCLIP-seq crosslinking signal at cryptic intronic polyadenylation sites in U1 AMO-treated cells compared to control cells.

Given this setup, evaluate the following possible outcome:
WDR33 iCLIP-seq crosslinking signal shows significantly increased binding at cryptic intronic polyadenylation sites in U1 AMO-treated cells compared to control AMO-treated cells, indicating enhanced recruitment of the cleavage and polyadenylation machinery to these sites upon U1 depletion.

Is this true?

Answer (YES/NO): YES